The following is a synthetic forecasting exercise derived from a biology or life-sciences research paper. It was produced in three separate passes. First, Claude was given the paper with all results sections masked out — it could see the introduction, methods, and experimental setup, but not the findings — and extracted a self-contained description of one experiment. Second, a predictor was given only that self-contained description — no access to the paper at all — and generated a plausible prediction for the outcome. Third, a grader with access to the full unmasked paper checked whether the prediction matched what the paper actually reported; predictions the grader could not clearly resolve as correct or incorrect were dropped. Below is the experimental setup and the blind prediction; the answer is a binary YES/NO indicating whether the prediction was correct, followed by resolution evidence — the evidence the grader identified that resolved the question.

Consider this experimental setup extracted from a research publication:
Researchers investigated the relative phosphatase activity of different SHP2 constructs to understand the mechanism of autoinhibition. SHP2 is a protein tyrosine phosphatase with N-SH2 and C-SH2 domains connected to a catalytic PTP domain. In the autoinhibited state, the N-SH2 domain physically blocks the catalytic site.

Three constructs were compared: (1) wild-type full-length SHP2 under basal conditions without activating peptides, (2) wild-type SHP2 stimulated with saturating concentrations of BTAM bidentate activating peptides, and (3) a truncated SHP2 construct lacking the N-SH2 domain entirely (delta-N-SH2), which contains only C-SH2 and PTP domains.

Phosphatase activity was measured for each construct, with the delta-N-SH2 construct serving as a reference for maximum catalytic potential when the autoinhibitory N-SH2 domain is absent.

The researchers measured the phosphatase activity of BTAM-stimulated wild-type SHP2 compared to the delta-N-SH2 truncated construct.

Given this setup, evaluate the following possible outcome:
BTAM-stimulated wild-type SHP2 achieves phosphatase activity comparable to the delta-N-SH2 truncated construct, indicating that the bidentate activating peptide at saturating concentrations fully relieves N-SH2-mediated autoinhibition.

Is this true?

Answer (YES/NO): NO